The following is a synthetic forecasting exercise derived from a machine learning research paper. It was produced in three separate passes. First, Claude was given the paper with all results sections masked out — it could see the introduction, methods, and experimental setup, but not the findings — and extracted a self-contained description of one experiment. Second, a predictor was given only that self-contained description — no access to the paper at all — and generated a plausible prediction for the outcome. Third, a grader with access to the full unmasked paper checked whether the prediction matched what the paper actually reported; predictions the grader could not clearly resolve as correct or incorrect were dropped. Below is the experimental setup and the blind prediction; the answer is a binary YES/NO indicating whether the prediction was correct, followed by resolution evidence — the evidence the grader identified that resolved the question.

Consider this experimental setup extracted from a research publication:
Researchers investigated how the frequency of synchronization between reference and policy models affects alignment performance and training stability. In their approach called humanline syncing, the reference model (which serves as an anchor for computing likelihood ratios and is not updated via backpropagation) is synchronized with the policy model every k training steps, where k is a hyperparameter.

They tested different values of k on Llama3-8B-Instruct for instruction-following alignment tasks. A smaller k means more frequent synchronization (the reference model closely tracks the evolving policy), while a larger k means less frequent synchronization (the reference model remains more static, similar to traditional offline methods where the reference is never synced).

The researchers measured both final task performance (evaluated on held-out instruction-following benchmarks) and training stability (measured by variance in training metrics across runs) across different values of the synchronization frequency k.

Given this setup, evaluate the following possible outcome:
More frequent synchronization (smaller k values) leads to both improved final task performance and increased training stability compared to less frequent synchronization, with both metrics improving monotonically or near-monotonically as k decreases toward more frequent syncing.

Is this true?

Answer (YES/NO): NO